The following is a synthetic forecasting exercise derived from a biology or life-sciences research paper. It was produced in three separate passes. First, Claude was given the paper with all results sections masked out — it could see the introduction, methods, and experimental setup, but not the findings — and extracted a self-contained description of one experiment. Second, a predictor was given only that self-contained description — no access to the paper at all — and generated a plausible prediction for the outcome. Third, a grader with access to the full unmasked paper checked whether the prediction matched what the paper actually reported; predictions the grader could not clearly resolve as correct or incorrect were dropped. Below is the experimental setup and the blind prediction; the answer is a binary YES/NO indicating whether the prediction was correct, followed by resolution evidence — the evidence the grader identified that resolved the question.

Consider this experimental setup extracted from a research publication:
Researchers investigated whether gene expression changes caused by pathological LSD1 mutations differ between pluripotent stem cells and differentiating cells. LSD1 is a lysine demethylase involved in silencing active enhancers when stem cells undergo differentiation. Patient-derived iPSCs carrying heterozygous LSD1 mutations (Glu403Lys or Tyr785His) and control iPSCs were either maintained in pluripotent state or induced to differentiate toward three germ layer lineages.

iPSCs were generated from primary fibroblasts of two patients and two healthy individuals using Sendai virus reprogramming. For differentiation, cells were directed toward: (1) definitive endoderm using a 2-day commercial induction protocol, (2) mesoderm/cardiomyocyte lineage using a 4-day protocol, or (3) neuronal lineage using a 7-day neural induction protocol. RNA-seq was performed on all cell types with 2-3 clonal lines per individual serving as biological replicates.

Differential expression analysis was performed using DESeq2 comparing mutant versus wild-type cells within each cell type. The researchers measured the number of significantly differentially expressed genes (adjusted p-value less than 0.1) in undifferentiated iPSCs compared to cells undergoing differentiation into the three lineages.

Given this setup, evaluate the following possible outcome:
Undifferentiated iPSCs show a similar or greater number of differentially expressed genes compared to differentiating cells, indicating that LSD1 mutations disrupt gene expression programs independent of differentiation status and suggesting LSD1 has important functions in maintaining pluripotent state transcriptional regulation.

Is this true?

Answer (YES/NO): NO